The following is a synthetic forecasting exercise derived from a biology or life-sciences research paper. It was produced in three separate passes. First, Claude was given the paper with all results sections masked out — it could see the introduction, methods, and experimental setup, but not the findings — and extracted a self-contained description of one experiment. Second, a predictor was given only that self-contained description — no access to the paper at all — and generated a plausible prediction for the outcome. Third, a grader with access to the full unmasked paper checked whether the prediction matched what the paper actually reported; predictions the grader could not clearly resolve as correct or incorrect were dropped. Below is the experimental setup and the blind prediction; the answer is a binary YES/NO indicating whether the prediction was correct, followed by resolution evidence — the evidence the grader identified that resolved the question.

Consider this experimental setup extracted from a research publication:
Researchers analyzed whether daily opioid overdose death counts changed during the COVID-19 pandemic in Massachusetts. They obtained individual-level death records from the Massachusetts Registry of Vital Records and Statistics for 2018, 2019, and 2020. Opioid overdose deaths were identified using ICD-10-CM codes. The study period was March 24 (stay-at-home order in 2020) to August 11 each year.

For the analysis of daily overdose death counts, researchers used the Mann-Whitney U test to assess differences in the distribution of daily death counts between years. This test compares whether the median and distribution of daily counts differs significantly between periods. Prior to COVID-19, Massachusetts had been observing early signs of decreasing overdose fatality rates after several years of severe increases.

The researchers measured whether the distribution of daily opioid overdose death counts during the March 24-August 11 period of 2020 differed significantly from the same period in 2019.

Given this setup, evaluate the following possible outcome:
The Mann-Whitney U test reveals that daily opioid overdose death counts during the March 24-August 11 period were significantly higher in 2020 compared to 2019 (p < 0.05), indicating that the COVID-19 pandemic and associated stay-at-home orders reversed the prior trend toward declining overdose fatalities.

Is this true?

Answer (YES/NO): NO